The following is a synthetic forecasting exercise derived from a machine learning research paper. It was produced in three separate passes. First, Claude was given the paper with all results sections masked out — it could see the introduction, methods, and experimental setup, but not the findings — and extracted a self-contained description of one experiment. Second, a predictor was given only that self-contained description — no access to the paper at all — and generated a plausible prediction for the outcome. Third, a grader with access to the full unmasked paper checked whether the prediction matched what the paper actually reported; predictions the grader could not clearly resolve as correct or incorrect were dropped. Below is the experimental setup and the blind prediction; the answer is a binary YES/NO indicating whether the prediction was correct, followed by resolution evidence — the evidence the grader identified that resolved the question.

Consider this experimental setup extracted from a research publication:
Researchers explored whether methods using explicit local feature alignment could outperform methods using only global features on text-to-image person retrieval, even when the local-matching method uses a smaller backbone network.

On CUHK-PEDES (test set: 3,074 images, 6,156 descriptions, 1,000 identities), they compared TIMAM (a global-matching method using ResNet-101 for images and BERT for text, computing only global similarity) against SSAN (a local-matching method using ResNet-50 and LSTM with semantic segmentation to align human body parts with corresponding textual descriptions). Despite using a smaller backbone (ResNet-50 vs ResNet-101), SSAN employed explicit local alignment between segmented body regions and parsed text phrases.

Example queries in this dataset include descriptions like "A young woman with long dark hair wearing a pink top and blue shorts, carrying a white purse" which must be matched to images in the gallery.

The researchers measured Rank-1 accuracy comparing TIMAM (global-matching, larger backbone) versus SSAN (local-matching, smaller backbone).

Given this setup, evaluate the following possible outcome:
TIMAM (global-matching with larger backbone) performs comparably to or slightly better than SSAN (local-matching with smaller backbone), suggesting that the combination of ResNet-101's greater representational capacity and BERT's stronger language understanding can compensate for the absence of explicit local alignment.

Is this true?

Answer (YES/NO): NO